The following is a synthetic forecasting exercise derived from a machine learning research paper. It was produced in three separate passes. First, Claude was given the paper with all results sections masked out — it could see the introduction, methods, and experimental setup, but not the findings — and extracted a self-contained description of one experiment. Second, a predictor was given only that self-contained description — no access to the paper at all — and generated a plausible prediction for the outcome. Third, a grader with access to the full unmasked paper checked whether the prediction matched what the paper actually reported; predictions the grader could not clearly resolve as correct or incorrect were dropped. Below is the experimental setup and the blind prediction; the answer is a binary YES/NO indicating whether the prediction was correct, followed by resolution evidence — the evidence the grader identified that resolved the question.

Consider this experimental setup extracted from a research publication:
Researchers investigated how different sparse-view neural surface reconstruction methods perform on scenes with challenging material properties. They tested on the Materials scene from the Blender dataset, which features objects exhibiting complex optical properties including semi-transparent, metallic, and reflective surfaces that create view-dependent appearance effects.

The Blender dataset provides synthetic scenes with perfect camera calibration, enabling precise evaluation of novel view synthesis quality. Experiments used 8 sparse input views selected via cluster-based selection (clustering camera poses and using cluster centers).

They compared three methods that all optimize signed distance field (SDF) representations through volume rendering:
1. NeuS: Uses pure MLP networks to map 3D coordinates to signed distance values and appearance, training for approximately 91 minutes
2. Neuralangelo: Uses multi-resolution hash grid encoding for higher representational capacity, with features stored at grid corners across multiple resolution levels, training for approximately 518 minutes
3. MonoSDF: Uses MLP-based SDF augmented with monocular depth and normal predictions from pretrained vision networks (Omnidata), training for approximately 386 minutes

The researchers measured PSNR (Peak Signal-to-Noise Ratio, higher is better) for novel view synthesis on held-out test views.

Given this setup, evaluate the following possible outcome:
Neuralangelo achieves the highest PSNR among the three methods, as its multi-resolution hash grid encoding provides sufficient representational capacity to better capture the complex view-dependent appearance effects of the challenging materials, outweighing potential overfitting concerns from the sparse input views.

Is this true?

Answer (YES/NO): YES